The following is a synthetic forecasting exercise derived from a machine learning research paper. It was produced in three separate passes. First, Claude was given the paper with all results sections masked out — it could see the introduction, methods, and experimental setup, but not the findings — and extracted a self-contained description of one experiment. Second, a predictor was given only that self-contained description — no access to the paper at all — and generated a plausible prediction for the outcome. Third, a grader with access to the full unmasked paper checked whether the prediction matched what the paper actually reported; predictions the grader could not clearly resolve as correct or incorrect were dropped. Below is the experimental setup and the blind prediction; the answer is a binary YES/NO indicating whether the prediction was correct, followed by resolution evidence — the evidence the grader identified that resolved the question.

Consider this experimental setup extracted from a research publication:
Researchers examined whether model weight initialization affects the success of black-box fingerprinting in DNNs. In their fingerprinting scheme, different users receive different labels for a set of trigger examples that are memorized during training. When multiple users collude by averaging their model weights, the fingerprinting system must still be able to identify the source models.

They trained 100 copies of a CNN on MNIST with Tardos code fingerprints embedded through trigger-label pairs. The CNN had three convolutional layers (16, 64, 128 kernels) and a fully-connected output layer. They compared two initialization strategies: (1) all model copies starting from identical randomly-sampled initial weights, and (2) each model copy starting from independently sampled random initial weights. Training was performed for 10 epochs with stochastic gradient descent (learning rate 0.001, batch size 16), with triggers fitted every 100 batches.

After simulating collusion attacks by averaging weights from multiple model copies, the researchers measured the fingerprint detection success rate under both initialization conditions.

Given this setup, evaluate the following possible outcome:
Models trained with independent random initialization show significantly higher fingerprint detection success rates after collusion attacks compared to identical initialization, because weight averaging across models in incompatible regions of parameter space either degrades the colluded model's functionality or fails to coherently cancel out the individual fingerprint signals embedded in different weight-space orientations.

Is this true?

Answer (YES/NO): NO